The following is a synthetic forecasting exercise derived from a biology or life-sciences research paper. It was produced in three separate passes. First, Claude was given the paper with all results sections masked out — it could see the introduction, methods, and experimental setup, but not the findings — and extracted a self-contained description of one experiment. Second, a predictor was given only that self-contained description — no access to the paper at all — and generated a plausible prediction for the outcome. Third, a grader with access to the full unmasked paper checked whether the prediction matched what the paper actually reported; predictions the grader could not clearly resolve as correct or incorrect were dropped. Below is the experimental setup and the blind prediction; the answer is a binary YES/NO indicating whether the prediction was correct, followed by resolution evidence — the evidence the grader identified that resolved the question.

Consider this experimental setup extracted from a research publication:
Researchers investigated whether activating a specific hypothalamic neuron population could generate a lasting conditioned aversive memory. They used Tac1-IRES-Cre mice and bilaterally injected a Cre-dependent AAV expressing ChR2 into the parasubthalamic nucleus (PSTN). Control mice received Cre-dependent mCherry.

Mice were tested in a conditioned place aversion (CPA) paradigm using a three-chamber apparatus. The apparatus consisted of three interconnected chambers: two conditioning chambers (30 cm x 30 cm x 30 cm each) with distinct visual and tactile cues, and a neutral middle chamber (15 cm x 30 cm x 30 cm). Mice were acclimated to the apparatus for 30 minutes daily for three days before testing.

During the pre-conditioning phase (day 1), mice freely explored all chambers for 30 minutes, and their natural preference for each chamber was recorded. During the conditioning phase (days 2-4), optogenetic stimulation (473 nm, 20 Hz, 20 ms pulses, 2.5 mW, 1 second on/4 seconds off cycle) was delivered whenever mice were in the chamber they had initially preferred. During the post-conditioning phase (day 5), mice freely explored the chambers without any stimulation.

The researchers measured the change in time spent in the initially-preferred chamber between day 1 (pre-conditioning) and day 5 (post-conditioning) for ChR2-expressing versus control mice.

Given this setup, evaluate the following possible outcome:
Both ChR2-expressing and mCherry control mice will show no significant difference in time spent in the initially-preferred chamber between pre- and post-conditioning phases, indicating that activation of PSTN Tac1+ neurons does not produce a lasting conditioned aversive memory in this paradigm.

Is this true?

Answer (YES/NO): NO